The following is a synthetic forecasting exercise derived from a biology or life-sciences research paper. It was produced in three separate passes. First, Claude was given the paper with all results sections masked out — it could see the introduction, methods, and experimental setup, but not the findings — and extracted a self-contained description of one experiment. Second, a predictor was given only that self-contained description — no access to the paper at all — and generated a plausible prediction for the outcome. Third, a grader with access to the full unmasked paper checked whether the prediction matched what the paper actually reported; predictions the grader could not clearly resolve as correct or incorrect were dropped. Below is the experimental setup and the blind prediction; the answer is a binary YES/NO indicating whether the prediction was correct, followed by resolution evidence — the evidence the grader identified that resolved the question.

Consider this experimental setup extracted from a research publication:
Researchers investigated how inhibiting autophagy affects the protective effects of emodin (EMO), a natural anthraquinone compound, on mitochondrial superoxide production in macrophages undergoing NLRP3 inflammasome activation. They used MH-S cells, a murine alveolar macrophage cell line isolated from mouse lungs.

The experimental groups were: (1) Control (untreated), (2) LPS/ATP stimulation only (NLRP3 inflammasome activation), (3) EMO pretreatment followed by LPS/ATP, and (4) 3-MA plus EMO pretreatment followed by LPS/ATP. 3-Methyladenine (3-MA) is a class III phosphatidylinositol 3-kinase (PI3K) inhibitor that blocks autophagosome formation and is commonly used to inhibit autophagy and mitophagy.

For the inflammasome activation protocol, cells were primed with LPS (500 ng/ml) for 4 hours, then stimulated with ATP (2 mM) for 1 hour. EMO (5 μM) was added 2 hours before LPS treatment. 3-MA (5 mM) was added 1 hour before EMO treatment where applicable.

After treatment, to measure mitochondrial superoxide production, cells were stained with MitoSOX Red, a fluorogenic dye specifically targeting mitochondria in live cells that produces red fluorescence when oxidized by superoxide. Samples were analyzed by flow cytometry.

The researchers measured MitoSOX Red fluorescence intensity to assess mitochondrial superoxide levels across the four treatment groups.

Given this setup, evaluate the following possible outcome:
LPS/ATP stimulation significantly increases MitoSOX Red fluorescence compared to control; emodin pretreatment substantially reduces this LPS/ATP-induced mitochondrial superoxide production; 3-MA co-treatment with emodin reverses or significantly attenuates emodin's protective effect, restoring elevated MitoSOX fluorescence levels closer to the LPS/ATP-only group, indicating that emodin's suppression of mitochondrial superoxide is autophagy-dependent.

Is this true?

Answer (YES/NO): YES